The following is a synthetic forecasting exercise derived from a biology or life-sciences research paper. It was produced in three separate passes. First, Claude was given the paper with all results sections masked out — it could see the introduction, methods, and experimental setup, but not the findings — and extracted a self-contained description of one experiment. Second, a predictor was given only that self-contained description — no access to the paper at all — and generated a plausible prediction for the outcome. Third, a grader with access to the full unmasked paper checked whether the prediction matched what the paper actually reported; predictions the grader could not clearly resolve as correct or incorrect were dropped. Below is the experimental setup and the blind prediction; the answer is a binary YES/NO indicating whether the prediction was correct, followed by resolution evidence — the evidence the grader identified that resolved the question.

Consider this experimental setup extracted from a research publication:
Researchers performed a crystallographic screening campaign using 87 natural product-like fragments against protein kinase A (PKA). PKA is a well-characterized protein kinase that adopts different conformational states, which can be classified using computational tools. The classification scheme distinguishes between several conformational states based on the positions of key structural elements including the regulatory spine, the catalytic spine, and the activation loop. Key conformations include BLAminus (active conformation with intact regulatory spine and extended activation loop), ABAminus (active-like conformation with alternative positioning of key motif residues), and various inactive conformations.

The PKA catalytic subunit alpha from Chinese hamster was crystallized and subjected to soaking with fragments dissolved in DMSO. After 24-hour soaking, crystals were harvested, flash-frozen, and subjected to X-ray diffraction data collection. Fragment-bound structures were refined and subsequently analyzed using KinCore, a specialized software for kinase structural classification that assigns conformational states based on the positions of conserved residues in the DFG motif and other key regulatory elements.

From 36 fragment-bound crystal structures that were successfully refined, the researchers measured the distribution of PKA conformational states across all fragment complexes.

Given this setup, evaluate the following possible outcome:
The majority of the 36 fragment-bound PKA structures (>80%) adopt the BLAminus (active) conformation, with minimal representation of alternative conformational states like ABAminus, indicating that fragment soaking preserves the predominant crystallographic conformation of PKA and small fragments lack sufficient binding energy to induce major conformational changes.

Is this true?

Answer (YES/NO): YES